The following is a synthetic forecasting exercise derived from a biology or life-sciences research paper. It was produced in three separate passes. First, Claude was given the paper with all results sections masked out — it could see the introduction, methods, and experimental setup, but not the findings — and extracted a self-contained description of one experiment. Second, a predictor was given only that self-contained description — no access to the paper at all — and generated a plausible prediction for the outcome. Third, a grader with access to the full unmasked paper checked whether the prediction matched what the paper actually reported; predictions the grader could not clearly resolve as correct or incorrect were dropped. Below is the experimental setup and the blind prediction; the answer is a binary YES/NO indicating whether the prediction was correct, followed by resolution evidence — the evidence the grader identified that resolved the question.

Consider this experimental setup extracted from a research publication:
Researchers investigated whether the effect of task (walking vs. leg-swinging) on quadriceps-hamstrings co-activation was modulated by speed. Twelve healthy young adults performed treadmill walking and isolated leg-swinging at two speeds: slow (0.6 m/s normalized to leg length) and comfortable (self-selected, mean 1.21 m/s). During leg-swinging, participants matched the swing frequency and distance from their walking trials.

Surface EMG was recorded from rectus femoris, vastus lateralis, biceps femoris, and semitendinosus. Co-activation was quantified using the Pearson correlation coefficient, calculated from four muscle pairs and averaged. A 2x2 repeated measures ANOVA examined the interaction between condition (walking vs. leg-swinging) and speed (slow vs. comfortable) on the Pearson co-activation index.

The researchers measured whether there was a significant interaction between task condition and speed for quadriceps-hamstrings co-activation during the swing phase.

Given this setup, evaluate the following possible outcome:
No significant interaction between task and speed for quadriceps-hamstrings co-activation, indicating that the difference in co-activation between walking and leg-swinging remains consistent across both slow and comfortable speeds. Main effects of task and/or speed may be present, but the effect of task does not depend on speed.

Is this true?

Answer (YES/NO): YES